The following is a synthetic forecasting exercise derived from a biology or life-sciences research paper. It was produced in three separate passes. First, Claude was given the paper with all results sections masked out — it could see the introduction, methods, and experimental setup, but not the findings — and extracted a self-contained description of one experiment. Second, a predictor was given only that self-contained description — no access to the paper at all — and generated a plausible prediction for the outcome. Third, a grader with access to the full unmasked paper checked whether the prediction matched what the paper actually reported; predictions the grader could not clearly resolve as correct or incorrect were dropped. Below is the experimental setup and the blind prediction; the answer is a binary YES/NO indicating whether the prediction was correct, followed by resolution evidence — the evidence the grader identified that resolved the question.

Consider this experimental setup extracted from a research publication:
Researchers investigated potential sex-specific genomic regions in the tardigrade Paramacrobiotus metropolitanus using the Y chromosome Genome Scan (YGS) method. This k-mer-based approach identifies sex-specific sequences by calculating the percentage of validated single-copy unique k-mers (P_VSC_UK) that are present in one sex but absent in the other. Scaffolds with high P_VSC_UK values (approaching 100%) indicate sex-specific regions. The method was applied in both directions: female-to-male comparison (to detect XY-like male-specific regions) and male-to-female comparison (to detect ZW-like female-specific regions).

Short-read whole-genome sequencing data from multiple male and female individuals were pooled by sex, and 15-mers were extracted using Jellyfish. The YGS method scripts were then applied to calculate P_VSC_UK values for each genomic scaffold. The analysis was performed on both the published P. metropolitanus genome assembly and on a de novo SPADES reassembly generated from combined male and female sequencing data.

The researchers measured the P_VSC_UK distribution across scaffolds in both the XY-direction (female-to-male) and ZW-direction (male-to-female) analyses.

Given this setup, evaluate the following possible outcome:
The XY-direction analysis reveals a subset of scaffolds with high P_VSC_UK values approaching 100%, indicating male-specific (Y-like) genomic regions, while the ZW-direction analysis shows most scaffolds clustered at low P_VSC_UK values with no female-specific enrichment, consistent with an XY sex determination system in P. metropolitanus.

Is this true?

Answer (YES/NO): NO